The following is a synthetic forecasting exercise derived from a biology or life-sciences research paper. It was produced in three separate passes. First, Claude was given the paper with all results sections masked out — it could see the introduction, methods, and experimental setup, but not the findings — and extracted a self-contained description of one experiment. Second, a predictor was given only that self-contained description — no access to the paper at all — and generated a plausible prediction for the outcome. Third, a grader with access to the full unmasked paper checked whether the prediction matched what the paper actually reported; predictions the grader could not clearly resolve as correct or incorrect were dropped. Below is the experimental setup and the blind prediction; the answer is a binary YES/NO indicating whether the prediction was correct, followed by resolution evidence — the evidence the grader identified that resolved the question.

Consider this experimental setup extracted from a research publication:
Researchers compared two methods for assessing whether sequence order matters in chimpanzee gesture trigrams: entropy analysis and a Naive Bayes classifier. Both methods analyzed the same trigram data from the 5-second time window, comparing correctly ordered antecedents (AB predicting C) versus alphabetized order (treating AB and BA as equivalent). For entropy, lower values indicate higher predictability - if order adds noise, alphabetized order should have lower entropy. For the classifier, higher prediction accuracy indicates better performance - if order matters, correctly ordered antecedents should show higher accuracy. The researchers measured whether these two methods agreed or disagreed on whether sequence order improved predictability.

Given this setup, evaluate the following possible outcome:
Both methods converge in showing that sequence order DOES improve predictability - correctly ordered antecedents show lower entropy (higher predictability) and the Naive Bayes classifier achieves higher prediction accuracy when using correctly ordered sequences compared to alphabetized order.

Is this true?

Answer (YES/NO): NO